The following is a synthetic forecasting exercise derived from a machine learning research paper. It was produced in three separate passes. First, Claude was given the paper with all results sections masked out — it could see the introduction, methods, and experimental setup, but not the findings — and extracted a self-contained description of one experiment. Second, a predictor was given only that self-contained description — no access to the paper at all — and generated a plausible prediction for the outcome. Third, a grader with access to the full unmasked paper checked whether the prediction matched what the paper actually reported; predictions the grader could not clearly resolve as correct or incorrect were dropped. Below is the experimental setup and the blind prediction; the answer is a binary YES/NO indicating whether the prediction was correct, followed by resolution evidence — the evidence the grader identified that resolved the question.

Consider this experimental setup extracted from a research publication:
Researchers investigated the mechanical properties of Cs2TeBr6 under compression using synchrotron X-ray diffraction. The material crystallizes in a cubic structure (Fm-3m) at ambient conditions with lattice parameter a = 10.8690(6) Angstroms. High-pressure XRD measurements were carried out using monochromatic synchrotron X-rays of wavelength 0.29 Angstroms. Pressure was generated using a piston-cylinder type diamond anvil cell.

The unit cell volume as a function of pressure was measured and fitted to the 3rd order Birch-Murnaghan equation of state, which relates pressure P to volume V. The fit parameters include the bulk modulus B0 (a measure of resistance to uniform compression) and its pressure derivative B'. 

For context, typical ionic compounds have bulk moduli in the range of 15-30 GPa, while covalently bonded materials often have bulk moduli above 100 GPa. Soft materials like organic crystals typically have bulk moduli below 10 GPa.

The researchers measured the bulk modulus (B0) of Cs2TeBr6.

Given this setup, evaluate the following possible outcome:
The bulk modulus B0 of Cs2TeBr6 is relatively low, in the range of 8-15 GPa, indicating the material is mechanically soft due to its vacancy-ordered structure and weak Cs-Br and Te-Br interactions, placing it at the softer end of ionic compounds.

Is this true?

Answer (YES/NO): YES